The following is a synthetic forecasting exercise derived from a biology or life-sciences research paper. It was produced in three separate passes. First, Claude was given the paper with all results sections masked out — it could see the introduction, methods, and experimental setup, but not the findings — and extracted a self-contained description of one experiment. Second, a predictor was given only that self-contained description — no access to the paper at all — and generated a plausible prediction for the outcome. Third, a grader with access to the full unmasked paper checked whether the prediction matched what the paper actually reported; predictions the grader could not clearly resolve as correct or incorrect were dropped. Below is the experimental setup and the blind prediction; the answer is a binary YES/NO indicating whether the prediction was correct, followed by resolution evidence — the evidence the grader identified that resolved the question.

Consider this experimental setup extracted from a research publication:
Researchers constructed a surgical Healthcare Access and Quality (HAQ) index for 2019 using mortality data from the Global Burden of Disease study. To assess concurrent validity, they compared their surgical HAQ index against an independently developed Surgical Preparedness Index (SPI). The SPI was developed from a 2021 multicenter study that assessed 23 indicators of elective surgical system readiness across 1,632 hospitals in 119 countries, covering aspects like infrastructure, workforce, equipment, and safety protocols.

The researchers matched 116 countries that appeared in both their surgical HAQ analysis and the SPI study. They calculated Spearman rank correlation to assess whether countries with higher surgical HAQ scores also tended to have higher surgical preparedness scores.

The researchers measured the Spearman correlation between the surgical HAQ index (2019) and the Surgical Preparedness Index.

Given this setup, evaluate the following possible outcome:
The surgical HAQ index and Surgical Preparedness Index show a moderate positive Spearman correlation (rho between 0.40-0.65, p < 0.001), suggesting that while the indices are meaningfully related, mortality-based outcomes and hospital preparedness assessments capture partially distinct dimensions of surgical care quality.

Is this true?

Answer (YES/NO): YES